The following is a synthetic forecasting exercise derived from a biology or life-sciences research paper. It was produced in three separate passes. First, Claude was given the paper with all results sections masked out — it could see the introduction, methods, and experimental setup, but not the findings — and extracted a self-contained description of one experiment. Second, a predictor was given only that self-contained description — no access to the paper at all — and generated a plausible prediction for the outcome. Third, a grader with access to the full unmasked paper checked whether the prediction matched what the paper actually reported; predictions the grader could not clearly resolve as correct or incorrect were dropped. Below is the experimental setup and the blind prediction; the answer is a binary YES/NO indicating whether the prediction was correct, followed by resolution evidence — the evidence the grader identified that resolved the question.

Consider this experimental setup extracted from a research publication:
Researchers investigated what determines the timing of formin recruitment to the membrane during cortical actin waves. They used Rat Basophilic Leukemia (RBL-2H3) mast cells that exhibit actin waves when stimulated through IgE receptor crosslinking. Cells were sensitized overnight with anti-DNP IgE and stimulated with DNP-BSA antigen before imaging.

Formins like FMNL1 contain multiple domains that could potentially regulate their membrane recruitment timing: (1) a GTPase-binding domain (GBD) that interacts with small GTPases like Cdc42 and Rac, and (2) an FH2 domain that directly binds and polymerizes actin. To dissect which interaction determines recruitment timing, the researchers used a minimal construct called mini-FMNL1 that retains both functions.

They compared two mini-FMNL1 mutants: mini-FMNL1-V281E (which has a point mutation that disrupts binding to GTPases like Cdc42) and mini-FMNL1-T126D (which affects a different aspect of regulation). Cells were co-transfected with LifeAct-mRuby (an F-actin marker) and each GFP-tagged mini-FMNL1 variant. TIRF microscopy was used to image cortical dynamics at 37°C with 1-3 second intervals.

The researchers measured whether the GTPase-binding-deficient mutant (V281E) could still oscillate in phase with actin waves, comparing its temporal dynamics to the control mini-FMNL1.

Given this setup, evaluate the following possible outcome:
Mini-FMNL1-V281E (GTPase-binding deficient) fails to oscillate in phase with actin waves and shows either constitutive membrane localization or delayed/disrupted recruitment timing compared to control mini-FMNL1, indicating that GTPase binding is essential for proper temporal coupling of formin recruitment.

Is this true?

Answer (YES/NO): NO